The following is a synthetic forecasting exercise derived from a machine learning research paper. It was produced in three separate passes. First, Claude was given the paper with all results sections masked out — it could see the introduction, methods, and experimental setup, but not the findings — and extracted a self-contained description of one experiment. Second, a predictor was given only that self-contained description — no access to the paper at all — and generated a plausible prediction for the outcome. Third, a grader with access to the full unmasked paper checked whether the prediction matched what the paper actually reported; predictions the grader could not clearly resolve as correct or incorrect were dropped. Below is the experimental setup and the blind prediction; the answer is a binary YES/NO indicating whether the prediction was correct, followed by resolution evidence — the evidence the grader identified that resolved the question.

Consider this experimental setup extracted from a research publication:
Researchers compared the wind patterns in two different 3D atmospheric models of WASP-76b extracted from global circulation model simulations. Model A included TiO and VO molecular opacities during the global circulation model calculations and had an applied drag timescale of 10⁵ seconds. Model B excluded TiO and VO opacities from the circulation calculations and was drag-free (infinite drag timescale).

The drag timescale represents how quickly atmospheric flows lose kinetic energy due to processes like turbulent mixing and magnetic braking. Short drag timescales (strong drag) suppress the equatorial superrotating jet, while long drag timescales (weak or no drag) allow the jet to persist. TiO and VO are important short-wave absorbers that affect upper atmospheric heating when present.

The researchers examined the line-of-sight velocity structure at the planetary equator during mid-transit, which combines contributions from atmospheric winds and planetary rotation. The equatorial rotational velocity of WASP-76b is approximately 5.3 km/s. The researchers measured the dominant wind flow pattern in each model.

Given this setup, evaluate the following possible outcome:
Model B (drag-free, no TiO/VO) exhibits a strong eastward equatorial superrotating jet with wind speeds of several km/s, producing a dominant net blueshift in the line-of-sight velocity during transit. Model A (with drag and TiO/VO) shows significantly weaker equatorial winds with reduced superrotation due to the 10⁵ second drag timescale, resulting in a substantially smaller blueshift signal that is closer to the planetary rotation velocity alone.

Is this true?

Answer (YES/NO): NO